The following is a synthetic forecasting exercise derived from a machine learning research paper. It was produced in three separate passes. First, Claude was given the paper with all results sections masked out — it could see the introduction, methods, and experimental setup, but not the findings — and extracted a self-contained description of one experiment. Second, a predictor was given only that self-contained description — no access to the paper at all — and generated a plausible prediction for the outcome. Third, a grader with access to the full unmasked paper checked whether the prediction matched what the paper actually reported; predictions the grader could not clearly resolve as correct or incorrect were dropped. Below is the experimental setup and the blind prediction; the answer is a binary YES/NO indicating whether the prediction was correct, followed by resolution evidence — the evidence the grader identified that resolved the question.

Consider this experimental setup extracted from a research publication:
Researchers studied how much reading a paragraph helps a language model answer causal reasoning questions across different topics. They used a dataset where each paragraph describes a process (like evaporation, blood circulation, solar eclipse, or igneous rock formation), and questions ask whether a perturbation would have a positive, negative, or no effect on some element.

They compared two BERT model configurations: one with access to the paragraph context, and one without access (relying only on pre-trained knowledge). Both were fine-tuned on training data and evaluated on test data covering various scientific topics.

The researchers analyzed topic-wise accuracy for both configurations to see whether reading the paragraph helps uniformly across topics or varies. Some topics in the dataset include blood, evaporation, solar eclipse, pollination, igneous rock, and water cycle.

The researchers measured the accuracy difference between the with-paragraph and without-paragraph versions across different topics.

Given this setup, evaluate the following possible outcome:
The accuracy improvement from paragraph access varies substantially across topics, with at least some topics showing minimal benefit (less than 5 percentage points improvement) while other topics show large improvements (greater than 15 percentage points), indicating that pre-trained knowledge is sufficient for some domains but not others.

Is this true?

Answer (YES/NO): YES